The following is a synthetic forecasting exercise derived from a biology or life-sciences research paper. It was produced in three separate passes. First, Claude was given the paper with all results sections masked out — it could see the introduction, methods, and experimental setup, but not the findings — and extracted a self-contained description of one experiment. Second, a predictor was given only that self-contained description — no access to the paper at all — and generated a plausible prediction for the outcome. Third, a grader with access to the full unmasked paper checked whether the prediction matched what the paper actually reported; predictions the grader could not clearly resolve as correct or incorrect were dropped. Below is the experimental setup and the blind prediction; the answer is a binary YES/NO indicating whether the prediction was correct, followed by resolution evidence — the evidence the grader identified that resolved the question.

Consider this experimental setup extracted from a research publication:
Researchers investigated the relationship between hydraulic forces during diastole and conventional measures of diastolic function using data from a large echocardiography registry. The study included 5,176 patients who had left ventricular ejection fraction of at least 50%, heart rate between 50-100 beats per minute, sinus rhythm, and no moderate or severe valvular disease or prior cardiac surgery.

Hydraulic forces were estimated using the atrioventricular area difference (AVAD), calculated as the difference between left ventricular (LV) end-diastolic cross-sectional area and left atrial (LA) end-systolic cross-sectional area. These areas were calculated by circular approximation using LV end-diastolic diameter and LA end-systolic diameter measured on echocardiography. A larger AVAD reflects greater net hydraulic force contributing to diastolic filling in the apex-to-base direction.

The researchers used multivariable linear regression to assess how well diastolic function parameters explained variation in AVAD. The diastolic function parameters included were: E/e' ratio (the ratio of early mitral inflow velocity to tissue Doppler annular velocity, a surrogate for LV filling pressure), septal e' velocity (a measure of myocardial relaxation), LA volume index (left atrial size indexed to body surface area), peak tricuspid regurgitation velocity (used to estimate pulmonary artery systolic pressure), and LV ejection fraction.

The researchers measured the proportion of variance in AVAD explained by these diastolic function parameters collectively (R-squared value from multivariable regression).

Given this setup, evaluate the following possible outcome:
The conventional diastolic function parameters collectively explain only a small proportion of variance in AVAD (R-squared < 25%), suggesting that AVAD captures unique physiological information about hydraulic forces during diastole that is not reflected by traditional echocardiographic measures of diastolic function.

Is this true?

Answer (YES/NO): YES